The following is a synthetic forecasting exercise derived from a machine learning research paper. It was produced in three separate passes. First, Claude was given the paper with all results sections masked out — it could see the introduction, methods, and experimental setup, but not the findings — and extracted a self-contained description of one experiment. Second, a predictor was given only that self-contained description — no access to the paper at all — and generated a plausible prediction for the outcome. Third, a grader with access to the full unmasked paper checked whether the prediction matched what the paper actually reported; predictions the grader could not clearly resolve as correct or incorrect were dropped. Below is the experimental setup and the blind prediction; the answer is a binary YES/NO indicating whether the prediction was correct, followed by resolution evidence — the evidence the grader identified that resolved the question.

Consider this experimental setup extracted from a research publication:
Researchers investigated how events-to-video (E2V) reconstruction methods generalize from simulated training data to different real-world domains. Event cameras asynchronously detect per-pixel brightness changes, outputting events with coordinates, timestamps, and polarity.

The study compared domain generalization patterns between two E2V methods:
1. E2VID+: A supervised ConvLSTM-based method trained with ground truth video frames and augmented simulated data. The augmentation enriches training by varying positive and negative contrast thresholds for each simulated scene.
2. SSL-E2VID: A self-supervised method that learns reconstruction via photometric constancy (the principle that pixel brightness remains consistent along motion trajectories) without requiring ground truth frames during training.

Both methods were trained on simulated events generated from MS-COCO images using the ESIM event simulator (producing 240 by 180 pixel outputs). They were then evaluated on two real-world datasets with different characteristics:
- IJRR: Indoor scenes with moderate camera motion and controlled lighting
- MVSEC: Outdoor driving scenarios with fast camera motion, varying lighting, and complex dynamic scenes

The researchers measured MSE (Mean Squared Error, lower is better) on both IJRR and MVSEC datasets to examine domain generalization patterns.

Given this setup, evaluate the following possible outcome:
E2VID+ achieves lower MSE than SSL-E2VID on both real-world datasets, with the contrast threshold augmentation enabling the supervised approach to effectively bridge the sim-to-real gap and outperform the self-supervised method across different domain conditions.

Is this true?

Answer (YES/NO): NO